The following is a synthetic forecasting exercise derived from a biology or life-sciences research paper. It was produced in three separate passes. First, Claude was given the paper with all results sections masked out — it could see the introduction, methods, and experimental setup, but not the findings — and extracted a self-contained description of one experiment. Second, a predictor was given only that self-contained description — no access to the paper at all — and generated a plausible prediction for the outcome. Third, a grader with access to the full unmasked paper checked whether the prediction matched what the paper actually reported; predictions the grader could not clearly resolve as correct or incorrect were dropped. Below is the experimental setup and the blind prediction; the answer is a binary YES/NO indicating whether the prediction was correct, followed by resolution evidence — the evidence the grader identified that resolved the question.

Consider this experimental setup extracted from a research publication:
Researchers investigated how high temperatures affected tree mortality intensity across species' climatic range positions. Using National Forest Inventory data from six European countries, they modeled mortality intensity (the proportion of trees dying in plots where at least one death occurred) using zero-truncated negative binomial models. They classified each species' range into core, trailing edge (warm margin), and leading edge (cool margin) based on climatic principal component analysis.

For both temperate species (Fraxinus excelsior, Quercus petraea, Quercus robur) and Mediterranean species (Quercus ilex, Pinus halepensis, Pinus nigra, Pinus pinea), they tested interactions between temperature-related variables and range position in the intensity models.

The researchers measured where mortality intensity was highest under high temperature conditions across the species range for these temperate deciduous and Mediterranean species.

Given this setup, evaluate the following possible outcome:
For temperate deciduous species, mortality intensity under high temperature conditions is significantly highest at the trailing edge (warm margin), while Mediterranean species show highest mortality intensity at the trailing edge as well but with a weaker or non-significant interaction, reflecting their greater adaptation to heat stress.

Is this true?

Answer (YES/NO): NO